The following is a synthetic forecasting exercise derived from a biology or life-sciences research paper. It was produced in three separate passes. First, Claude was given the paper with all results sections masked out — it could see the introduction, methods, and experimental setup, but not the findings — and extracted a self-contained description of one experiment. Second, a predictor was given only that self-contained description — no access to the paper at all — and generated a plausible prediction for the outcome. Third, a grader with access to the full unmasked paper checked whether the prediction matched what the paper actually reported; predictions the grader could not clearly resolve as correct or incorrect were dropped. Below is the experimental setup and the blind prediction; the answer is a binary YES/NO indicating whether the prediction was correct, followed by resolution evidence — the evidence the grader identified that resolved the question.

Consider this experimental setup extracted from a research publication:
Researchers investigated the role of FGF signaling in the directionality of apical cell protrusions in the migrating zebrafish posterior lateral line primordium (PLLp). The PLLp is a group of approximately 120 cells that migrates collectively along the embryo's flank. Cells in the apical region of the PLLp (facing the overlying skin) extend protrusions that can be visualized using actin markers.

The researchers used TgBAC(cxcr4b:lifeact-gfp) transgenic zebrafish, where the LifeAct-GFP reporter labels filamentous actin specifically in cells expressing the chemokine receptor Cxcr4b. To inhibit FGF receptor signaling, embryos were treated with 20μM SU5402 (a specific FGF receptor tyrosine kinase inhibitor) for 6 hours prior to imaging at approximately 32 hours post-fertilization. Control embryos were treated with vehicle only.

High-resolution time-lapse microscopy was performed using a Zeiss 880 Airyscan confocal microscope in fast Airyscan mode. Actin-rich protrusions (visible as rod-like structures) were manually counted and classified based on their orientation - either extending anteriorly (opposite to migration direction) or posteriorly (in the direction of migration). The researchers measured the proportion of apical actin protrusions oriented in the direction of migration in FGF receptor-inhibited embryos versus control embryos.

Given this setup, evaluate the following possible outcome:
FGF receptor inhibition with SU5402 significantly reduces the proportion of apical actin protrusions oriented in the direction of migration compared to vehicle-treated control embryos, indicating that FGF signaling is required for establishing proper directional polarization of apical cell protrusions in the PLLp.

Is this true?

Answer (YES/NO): YES